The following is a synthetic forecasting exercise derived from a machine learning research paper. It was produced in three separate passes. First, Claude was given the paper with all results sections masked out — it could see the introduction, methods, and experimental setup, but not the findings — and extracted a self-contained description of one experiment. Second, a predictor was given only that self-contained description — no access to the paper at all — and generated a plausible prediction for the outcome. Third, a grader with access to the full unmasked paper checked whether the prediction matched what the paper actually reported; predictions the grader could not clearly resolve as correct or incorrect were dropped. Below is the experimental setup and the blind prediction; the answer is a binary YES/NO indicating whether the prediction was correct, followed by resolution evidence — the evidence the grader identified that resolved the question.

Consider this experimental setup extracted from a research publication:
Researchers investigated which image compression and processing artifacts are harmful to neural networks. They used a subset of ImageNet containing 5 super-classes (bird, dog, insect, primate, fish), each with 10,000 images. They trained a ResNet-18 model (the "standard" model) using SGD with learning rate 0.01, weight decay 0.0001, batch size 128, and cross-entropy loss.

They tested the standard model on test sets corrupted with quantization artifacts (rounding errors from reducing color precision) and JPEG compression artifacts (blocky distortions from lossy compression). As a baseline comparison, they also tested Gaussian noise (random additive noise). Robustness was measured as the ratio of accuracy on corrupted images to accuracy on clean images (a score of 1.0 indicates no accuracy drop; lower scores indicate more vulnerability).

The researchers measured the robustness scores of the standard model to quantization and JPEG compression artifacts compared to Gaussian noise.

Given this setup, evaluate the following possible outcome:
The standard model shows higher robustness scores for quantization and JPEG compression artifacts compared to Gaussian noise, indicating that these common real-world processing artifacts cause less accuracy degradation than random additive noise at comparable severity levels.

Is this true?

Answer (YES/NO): YES